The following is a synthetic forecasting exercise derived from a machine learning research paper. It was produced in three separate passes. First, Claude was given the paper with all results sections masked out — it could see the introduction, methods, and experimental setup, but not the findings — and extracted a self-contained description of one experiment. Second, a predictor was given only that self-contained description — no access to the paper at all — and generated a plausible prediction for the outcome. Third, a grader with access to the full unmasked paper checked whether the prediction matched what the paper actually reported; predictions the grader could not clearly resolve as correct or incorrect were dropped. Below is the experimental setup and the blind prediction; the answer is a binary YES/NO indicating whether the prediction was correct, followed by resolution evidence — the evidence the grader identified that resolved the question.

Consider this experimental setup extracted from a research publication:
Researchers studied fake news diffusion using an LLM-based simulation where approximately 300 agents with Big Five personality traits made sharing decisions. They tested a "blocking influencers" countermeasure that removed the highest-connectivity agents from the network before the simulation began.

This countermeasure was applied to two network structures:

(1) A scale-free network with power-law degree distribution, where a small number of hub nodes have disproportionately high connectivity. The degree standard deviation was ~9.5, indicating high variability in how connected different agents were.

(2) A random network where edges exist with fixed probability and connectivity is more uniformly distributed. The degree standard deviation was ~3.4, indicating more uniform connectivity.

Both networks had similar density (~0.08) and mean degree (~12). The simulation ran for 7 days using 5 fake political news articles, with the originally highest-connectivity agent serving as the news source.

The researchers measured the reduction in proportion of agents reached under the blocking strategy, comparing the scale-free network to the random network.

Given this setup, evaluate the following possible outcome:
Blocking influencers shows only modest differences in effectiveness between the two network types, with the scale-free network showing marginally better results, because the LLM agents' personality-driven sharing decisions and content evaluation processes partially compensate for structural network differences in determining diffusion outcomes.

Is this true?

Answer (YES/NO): NO